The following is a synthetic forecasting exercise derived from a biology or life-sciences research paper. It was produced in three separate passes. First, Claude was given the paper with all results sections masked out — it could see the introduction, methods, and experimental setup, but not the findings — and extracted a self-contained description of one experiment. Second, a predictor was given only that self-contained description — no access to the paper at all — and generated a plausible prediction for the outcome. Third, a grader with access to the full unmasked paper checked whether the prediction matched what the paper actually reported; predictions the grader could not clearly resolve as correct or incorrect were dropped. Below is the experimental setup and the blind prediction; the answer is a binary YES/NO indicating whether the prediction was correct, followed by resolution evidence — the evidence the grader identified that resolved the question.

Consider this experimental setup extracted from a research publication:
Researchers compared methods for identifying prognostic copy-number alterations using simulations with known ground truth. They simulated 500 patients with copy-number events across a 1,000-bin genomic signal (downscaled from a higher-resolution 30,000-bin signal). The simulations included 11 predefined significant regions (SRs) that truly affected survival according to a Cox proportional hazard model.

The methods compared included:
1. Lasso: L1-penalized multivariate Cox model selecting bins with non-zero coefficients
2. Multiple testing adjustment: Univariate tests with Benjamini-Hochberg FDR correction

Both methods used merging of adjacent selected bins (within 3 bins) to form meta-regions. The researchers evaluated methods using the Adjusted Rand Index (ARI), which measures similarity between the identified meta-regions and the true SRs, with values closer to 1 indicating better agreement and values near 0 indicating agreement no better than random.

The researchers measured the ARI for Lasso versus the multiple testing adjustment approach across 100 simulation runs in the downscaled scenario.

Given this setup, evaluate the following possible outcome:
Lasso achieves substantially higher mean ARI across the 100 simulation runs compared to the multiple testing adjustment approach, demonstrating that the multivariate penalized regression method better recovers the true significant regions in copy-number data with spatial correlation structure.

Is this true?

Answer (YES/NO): NO